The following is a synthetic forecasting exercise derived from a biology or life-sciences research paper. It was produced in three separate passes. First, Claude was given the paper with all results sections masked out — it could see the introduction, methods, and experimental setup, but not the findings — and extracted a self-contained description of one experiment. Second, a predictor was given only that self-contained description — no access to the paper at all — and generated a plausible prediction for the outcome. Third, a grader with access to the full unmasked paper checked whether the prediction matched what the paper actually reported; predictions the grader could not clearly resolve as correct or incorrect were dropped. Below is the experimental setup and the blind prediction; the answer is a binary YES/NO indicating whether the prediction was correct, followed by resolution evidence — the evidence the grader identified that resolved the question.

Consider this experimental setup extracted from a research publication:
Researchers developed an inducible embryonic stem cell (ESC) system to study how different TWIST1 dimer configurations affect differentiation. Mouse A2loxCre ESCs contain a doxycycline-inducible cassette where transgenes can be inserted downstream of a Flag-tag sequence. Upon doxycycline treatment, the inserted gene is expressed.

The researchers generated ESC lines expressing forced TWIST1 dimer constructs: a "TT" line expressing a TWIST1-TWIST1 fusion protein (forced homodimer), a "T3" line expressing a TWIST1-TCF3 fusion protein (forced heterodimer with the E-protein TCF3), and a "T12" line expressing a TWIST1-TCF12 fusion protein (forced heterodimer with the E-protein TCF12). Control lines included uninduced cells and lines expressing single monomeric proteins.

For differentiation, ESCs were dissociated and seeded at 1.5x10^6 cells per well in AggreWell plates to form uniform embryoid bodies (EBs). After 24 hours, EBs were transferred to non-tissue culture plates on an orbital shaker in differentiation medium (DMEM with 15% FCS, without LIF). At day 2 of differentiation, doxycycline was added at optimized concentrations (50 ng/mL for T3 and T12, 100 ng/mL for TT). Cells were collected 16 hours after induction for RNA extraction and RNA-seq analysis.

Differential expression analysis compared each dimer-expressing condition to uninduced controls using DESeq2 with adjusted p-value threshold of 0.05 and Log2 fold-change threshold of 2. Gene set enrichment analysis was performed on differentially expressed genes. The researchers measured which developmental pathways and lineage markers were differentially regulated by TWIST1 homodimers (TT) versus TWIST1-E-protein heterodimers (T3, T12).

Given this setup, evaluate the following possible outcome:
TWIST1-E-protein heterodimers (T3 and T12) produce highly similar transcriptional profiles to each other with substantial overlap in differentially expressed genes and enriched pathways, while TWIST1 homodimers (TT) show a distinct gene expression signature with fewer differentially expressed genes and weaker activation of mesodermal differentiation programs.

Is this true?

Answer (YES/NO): NO